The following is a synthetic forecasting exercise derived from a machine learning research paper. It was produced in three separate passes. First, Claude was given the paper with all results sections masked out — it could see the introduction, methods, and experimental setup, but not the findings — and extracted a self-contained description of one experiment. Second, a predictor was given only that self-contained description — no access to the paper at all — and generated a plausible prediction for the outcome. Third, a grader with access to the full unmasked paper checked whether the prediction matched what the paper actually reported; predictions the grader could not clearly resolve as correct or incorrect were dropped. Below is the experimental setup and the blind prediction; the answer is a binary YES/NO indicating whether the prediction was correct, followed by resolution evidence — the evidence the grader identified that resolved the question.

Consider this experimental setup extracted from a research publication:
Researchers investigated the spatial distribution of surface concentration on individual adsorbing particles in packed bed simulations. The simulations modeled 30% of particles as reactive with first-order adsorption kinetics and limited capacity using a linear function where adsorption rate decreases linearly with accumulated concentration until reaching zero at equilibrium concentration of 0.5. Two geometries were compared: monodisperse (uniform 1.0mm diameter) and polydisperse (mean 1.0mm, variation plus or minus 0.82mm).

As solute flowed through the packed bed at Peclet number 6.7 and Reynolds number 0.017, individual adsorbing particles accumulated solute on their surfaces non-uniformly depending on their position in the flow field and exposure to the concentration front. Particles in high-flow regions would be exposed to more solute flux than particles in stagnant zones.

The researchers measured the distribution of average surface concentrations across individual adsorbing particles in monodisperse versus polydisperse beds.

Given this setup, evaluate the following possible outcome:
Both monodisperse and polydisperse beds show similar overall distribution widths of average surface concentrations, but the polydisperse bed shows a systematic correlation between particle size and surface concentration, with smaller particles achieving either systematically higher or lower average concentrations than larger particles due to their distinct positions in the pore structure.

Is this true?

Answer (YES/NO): YES